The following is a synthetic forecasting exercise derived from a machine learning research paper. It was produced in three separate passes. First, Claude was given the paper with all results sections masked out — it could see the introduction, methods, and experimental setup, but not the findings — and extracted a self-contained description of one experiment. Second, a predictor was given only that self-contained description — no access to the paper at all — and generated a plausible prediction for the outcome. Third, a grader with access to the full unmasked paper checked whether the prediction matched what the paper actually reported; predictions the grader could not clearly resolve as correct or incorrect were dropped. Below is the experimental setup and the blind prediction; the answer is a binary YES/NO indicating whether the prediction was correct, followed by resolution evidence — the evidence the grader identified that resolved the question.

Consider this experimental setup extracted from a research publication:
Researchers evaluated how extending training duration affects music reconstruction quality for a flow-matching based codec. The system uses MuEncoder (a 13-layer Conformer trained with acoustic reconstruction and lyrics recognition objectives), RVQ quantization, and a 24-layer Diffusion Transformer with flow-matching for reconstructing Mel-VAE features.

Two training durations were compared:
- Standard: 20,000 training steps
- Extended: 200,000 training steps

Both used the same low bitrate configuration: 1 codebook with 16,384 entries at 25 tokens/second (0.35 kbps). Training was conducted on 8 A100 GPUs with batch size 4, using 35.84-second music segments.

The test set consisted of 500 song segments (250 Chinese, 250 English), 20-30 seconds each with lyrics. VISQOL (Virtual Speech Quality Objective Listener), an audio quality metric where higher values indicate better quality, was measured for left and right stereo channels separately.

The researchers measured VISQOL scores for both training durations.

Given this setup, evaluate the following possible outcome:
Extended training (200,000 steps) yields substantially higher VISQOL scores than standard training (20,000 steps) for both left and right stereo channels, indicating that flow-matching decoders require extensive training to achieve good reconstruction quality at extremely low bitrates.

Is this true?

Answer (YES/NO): NO